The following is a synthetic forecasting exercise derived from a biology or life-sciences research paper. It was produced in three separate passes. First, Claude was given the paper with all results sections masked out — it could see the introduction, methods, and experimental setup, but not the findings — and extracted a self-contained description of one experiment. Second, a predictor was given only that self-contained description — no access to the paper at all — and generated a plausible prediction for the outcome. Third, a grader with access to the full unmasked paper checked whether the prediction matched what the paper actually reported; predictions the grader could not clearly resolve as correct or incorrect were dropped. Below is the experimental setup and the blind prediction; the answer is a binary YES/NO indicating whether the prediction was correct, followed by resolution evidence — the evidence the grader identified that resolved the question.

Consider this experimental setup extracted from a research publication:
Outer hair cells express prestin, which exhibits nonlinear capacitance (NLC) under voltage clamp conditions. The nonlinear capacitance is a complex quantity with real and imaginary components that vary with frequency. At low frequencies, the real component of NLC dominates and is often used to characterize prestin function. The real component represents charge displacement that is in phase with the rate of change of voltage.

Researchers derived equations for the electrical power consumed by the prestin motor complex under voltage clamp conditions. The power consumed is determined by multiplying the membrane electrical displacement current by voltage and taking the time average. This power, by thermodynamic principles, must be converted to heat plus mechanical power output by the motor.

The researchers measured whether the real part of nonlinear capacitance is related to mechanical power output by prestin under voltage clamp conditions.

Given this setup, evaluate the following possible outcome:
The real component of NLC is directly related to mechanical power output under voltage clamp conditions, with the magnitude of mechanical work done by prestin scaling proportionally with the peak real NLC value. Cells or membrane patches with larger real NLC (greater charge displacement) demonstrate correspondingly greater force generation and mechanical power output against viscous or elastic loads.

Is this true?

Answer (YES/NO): NO